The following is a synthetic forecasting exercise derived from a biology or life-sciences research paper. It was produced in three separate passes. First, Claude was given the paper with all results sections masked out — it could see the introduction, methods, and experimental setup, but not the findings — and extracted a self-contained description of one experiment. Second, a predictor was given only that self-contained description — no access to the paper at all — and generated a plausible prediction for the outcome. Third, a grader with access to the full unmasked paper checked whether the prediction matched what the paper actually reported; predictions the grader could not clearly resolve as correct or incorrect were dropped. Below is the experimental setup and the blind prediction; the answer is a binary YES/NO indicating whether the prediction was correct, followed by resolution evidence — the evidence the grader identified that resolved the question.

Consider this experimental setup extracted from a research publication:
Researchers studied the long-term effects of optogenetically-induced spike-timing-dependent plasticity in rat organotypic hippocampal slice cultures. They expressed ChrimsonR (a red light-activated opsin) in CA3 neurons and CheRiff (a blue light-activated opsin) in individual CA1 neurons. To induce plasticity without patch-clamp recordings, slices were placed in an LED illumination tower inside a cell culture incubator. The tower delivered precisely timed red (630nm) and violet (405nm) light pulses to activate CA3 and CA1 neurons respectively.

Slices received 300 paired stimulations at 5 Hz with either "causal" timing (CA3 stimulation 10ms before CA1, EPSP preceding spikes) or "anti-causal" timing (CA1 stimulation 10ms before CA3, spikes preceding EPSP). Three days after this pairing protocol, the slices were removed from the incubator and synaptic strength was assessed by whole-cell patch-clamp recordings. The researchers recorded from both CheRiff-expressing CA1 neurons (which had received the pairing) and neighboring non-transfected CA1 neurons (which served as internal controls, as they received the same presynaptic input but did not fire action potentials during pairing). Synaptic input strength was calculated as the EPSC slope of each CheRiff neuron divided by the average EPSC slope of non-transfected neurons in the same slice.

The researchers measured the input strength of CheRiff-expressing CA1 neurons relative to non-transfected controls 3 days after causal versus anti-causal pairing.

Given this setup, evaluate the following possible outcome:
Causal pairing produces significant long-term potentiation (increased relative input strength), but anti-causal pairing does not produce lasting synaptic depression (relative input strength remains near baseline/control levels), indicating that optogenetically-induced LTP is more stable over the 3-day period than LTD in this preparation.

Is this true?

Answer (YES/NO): NO